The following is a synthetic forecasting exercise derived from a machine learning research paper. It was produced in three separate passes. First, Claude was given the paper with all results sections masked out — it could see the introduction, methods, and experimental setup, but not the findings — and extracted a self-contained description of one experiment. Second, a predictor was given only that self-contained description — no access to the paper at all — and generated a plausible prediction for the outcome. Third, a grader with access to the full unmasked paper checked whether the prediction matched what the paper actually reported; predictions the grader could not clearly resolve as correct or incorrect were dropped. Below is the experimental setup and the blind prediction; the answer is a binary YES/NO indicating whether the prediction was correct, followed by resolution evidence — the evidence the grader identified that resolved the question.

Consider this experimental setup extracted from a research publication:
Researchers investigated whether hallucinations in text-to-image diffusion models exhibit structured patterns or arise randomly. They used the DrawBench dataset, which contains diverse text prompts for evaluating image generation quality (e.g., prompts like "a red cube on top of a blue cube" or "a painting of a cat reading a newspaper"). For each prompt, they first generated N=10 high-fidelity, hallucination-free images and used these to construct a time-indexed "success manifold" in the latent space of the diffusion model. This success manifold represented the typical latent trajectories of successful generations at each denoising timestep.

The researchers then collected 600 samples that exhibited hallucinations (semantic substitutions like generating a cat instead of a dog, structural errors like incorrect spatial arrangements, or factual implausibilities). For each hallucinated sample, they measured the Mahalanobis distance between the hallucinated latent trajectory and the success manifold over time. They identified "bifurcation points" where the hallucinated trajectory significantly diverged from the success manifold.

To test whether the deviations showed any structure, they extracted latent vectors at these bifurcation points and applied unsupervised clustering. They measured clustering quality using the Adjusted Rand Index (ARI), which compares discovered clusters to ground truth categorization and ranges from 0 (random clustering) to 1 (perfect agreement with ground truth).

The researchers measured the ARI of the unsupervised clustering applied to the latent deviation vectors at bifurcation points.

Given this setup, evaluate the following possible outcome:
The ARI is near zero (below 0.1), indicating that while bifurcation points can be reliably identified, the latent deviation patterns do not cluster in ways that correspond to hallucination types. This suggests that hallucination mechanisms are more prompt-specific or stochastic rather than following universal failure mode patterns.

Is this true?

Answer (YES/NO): NO